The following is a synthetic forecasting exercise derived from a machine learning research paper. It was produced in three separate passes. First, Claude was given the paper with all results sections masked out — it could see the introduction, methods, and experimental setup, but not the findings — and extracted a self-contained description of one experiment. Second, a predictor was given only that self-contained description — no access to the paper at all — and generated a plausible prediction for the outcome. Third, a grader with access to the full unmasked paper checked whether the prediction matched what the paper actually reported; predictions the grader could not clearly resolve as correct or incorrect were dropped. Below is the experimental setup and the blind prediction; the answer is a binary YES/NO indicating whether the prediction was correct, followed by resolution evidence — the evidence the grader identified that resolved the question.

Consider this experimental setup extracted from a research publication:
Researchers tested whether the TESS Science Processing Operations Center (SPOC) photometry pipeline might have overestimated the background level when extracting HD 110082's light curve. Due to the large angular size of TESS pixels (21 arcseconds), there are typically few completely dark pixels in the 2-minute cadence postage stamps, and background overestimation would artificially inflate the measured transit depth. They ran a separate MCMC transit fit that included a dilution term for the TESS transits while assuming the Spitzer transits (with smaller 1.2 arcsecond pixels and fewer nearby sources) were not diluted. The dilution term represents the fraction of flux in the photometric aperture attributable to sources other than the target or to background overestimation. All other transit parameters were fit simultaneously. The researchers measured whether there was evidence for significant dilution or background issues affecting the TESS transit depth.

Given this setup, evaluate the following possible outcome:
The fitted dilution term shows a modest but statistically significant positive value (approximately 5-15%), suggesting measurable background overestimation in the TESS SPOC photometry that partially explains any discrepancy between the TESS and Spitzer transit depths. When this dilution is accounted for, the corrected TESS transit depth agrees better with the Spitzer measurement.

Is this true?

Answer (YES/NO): NO